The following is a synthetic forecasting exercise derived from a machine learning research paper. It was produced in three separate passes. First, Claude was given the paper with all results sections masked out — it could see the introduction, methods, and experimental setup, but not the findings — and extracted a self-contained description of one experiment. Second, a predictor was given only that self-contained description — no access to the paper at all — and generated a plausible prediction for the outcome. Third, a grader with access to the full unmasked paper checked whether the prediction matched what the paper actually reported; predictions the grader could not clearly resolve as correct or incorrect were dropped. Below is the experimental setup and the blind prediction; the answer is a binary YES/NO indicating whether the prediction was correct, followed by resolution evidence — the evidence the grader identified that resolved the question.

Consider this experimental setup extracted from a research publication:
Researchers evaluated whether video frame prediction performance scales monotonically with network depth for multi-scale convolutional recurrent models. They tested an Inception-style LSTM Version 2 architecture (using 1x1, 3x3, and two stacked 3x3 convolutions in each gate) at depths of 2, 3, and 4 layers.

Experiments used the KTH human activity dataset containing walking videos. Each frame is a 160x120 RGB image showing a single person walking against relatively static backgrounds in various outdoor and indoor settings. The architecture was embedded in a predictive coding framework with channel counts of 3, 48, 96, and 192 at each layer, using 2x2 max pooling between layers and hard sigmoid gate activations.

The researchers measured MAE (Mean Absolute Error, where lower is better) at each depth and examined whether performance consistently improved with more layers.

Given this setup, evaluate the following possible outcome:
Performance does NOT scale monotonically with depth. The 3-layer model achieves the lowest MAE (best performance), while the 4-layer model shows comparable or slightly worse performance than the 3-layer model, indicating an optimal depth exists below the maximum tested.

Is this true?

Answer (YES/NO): YES